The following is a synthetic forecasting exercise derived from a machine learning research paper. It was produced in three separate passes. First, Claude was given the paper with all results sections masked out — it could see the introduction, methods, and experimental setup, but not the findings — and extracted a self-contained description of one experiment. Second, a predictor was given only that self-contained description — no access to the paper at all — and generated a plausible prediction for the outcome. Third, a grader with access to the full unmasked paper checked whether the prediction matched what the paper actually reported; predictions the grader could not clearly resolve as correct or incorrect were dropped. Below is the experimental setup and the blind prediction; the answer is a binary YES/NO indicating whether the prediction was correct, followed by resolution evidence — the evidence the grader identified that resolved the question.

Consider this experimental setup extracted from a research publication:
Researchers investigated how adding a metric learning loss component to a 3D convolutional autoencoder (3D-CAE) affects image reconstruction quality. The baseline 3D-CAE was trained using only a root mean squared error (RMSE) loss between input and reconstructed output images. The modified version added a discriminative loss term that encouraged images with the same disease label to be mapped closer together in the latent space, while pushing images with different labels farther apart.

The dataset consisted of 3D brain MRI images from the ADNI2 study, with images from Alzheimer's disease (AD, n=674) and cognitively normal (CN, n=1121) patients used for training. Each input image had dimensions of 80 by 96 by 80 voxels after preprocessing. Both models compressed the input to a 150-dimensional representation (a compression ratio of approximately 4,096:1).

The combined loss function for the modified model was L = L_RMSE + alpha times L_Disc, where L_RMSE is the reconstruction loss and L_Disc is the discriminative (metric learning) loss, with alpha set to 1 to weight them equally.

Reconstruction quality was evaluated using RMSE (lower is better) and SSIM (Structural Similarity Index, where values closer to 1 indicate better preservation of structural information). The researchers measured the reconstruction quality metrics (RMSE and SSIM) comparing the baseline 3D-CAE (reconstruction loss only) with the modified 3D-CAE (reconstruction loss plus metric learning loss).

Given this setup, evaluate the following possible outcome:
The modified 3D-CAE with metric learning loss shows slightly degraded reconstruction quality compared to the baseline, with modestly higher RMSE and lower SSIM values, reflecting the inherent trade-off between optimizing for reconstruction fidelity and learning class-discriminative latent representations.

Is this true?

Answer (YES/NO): YES